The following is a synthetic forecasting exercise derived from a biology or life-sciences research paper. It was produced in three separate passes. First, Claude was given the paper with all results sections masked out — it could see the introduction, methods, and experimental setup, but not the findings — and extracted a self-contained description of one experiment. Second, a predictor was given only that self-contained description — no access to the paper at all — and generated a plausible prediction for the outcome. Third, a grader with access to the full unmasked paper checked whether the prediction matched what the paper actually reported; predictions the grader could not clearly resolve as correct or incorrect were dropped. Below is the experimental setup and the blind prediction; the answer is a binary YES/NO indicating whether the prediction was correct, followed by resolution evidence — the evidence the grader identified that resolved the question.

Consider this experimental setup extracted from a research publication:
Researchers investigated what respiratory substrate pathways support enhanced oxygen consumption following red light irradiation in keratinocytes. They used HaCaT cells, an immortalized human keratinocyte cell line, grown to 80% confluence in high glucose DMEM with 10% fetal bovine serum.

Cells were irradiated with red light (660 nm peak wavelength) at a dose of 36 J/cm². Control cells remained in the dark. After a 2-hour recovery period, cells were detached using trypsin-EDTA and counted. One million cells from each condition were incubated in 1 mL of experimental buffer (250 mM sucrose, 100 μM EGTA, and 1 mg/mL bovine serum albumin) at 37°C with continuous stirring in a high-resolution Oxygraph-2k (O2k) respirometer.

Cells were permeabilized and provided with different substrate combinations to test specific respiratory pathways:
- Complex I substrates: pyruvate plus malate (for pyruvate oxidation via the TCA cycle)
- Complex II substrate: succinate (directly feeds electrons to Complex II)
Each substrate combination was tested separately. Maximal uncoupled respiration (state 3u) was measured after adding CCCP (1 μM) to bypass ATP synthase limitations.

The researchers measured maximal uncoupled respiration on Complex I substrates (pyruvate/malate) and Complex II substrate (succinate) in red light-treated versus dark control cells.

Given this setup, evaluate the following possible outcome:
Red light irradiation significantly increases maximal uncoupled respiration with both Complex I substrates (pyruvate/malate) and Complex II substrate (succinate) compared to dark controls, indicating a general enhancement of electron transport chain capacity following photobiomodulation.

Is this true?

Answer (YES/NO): NO